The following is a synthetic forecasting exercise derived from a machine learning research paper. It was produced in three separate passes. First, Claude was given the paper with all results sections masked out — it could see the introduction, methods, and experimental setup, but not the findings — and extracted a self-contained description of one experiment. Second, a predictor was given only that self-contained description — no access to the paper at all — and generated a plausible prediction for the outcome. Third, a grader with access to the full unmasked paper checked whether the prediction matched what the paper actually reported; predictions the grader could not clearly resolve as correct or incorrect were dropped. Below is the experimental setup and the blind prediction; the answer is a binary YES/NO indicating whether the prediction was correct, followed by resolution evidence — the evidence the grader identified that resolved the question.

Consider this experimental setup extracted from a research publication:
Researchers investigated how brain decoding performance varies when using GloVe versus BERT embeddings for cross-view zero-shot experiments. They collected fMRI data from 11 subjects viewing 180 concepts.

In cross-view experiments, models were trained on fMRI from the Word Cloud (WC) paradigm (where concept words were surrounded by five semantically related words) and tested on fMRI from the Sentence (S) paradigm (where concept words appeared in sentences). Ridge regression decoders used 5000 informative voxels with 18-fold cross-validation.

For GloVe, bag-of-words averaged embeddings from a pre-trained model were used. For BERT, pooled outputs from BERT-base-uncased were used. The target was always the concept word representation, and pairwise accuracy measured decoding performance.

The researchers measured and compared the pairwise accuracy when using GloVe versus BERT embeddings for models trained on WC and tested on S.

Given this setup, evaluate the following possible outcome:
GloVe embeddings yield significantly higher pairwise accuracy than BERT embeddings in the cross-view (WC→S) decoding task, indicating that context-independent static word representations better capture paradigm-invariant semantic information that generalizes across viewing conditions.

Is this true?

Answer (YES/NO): NO